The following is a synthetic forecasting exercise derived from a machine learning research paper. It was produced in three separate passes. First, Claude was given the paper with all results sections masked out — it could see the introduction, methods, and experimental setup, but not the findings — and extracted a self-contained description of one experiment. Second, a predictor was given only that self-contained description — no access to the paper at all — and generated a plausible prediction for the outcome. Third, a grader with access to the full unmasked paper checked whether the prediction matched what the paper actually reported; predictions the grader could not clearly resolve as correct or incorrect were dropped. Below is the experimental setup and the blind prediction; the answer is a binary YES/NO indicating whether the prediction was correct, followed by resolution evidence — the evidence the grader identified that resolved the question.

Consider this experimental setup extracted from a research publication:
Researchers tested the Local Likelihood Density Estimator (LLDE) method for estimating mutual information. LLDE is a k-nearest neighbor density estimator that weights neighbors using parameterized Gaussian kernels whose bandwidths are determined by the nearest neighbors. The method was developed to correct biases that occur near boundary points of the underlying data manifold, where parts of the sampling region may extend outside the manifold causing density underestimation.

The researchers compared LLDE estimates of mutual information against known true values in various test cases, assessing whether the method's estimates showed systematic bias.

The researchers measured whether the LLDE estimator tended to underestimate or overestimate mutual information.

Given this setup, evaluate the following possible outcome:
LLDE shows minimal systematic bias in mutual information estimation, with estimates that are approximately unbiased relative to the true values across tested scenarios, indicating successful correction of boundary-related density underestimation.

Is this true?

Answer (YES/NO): NO